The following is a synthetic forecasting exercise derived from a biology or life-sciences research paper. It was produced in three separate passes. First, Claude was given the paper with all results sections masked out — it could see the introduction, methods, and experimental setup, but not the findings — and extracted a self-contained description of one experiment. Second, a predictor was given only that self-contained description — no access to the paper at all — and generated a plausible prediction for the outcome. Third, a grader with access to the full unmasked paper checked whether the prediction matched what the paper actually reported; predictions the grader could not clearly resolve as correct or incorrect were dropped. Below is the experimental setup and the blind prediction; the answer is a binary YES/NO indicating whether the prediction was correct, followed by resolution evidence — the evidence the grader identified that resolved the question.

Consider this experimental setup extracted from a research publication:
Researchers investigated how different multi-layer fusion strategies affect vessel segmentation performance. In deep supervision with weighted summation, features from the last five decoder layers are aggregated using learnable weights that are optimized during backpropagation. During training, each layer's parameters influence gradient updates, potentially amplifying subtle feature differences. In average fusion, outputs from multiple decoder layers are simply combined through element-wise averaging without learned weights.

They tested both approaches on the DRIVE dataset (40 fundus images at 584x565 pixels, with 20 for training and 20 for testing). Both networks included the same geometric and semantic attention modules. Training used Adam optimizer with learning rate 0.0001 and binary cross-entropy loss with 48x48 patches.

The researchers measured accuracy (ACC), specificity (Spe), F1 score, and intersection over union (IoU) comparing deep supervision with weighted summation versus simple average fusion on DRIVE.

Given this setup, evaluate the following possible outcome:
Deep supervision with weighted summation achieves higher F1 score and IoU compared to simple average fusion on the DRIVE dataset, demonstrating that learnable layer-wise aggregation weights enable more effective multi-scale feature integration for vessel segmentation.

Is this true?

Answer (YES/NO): NO